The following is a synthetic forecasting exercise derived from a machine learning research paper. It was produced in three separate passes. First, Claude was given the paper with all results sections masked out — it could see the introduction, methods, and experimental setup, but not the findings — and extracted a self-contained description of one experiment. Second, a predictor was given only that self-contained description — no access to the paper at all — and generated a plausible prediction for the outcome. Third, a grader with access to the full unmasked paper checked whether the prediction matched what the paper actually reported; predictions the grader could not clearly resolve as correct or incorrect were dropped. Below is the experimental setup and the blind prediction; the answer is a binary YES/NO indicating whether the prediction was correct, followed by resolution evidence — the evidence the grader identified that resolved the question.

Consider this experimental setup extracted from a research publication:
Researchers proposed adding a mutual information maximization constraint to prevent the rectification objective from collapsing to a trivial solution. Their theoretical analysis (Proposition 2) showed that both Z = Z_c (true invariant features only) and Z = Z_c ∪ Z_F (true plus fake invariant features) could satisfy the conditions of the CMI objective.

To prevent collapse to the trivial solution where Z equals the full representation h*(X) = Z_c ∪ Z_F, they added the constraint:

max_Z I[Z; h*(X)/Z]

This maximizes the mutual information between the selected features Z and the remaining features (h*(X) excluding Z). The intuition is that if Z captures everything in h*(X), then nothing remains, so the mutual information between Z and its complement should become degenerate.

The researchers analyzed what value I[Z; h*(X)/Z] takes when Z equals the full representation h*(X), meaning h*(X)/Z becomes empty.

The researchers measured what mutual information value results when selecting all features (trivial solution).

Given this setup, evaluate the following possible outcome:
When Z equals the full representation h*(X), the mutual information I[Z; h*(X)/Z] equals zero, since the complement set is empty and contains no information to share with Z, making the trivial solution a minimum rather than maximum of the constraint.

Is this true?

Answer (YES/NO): YES